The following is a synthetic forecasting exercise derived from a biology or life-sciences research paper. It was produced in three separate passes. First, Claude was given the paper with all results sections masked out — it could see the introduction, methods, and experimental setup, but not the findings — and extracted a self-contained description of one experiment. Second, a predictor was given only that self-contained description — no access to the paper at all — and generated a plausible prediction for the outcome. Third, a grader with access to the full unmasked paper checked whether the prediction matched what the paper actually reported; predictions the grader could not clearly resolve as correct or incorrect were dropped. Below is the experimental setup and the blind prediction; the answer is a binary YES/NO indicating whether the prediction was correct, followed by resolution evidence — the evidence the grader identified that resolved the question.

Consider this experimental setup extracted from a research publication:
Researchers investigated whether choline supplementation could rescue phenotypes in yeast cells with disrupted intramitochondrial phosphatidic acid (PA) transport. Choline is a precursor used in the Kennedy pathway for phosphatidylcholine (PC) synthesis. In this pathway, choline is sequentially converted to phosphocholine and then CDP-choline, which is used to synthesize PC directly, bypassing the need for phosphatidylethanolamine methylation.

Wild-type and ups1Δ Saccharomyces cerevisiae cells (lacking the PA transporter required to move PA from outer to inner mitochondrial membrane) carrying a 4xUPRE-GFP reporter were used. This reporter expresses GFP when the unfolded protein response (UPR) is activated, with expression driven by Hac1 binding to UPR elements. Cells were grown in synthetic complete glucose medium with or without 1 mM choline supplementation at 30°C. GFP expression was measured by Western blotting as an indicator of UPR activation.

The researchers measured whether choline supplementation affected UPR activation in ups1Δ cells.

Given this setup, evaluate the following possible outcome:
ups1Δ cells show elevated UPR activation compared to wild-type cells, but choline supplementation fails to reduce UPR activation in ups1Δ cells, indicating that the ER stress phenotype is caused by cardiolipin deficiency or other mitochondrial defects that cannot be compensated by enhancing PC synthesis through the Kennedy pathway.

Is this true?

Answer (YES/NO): NO